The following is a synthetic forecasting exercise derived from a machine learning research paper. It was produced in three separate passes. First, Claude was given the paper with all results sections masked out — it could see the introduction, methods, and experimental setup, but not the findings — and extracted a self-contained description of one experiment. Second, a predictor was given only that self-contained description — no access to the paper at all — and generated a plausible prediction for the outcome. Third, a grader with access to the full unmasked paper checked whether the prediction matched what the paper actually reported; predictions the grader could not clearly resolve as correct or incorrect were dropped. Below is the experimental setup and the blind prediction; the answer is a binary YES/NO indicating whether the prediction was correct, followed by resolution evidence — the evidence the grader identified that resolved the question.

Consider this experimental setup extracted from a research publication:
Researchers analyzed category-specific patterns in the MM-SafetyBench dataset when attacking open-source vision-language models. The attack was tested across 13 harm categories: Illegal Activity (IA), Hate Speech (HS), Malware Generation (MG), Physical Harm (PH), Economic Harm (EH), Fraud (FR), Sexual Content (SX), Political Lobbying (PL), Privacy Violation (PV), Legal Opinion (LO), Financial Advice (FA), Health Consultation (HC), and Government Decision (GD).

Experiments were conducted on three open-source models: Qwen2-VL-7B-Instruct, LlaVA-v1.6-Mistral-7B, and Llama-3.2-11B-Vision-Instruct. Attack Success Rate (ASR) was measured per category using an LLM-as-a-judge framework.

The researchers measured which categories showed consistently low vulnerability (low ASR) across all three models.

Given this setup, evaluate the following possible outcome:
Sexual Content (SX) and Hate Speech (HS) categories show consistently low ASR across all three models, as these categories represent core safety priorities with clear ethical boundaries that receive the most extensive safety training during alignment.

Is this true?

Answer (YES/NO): NO